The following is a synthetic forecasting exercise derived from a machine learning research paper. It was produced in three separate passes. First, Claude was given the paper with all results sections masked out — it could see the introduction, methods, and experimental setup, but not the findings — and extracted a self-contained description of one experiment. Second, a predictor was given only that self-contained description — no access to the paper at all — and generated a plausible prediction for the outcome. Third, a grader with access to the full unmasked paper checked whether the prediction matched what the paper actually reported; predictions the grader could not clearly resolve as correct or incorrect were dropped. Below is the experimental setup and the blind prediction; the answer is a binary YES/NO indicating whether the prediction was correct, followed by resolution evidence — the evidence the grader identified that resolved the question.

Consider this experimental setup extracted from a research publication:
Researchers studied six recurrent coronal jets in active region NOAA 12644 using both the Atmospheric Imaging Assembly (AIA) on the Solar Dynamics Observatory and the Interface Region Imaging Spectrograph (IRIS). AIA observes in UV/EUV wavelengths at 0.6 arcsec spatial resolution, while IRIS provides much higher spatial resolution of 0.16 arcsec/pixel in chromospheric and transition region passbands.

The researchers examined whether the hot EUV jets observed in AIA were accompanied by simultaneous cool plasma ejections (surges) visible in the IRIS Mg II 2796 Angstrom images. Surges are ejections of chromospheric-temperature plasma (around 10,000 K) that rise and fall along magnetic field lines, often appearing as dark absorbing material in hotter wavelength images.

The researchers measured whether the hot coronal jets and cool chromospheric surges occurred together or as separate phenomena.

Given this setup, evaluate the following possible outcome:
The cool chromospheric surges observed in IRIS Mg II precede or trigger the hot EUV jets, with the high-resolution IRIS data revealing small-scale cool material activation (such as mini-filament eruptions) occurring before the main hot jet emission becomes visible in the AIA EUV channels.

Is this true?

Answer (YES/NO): NO